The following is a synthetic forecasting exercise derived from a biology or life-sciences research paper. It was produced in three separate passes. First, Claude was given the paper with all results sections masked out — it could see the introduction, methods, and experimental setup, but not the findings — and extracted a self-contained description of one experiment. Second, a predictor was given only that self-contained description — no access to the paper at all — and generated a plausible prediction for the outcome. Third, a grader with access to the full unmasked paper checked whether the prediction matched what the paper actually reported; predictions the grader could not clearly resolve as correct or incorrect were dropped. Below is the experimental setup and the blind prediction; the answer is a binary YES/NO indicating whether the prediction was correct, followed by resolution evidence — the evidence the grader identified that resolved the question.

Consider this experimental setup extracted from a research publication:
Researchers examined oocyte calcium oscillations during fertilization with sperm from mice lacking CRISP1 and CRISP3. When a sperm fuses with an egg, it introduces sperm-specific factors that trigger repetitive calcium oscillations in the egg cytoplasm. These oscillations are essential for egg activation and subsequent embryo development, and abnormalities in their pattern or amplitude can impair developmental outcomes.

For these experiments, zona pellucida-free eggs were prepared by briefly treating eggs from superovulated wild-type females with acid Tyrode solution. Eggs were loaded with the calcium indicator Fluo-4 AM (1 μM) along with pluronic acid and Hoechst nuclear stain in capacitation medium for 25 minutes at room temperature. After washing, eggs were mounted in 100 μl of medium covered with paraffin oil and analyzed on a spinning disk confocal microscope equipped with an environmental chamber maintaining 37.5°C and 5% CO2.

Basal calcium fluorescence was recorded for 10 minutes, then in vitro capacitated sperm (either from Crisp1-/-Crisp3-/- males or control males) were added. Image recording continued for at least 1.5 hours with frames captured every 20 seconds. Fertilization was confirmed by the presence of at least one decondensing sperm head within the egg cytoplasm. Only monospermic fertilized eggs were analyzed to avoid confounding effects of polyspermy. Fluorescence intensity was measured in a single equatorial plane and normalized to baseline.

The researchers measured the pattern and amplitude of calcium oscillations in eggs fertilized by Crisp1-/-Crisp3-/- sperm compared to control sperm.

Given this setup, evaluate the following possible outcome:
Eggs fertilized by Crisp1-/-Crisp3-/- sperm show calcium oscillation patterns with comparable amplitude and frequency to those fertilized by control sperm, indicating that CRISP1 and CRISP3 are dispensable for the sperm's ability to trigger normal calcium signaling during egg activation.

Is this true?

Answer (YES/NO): YES